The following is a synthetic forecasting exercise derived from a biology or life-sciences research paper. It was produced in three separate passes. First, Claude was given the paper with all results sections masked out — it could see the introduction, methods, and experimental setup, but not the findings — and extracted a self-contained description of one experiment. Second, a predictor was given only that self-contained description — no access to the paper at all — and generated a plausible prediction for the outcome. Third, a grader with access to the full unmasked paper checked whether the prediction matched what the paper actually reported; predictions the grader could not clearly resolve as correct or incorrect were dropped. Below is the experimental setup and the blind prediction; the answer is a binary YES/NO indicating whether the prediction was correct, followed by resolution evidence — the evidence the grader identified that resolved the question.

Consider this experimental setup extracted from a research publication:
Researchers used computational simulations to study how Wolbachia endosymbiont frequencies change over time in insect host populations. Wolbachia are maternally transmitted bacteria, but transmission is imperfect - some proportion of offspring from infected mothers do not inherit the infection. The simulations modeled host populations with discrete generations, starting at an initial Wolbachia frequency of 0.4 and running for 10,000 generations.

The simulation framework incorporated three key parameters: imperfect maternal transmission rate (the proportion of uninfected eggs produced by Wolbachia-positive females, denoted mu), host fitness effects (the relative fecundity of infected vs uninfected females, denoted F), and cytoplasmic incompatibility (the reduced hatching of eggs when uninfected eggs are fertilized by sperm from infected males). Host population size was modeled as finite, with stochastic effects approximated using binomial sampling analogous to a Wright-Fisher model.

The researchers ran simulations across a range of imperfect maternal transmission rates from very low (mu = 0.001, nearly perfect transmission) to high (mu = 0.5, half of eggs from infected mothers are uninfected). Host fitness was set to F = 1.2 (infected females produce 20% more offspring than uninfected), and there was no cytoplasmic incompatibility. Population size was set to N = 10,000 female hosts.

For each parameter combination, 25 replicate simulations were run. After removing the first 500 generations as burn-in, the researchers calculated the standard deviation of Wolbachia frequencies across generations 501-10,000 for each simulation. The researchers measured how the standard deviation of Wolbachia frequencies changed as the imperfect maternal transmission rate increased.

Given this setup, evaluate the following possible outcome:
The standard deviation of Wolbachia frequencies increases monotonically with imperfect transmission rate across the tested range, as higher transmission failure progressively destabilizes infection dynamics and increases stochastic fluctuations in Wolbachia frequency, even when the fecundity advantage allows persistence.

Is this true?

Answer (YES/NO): YES